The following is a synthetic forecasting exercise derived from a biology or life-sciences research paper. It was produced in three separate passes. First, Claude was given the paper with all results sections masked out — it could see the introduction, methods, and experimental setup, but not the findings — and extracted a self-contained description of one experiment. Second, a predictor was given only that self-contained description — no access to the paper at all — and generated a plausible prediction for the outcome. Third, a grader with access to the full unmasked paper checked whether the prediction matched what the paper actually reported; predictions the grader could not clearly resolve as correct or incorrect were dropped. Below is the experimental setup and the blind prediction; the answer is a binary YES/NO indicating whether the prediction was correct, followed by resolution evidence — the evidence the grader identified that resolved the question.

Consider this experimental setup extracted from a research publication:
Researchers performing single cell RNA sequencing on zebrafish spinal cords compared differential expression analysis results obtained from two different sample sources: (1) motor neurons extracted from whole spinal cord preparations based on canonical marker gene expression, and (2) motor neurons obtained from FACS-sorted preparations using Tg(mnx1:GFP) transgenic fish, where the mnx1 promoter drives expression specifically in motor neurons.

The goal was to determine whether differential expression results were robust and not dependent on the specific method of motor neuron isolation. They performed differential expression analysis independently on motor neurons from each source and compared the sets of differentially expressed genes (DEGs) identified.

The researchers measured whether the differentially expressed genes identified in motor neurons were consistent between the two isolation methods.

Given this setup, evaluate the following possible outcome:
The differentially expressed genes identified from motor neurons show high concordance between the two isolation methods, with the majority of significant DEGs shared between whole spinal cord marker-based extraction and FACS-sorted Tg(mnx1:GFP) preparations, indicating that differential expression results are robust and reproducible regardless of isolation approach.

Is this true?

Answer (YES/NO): YES